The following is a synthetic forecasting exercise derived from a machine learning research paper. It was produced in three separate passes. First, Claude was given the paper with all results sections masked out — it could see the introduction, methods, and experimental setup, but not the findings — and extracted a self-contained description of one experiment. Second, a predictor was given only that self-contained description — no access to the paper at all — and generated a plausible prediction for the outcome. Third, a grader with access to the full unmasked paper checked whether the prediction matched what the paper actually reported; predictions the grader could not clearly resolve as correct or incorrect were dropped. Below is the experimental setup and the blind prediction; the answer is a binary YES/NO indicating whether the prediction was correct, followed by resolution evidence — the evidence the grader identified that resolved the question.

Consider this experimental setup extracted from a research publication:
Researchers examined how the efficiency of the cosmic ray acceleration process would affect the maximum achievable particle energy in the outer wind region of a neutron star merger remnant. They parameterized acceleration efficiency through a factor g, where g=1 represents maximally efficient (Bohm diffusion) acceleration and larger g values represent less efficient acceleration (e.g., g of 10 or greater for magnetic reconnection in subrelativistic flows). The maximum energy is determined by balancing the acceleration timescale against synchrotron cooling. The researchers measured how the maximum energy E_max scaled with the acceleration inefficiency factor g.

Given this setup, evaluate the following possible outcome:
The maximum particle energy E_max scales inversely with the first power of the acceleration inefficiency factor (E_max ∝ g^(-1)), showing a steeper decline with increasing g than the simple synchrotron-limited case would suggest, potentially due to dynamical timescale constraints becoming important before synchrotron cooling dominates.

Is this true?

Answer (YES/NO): NO